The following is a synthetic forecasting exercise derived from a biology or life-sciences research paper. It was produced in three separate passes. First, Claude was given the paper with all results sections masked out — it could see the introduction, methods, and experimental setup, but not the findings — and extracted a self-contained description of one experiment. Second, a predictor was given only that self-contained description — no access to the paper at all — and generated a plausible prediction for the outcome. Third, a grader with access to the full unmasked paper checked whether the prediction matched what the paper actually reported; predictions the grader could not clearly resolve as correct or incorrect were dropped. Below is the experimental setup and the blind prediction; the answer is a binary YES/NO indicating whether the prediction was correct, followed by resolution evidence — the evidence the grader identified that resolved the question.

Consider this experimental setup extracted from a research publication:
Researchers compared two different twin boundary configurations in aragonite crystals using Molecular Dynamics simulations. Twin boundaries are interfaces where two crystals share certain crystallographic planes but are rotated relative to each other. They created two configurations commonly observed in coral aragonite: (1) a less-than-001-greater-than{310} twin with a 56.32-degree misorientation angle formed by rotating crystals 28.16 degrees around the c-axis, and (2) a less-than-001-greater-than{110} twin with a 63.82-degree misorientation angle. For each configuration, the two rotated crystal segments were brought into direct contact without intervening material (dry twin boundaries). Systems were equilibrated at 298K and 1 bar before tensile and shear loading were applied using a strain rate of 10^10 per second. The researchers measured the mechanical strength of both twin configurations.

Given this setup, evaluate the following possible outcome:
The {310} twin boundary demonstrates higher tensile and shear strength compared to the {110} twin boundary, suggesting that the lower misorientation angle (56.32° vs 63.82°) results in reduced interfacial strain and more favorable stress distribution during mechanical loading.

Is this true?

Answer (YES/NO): NO